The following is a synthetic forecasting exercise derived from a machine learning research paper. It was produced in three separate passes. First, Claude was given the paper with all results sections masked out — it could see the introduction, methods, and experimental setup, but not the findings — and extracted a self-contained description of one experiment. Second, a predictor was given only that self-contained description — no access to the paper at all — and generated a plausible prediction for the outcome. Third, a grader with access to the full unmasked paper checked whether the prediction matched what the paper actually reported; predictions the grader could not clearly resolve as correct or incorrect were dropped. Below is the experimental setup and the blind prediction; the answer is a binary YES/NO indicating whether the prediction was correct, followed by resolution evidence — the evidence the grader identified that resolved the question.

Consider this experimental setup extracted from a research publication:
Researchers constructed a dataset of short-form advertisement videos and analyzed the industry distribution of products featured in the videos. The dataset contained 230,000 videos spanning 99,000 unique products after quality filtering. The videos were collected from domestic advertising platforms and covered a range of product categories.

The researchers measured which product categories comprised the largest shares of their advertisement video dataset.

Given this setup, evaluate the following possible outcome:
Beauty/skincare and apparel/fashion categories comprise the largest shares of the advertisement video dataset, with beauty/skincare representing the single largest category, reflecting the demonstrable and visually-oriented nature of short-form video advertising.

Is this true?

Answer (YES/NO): NO